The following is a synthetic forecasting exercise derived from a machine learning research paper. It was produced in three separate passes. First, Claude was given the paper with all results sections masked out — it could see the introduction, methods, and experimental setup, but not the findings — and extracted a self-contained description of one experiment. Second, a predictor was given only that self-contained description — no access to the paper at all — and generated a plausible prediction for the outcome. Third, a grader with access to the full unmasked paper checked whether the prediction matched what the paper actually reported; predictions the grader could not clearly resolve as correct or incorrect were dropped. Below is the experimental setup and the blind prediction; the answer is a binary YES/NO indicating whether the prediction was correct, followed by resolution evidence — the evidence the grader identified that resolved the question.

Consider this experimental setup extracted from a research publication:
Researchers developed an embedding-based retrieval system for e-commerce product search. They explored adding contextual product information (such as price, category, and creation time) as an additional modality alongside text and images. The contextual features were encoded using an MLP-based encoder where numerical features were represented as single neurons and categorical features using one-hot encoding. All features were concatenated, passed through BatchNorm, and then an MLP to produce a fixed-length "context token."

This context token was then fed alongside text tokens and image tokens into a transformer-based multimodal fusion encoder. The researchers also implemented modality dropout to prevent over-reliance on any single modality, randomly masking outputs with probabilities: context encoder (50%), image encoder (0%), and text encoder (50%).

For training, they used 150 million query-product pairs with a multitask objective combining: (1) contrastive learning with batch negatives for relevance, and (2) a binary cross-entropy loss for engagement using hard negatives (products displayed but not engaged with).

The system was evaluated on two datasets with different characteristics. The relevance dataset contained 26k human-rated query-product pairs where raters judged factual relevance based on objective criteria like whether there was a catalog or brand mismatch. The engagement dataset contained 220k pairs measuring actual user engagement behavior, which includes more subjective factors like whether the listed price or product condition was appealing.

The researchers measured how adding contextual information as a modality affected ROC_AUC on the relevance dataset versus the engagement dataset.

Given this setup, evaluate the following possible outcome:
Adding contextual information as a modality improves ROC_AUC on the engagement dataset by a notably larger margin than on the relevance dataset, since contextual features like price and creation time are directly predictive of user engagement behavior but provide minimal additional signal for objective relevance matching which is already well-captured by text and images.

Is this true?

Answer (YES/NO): NO